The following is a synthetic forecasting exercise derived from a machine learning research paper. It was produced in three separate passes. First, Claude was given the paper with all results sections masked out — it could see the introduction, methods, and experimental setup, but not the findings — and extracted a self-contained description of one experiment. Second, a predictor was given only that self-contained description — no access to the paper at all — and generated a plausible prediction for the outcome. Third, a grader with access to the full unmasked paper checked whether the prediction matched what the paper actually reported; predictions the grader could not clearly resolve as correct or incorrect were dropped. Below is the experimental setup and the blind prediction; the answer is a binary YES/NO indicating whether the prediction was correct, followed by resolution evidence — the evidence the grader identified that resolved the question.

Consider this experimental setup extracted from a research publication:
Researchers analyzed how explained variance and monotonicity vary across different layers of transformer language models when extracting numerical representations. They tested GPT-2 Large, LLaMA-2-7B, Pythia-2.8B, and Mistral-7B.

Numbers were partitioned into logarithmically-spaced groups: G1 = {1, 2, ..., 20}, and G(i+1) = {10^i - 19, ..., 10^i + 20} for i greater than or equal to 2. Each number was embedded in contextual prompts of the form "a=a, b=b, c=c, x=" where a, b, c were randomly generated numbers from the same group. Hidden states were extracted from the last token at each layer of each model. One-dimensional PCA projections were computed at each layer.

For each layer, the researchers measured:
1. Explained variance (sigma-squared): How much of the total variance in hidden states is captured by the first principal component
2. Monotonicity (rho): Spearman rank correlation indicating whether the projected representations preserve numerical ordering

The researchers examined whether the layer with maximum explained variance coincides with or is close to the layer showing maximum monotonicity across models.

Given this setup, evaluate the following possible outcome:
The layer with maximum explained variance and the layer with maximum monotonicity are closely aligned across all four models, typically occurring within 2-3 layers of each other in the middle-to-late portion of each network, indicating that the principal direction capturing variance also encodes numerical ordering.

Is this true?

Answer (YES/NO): NO